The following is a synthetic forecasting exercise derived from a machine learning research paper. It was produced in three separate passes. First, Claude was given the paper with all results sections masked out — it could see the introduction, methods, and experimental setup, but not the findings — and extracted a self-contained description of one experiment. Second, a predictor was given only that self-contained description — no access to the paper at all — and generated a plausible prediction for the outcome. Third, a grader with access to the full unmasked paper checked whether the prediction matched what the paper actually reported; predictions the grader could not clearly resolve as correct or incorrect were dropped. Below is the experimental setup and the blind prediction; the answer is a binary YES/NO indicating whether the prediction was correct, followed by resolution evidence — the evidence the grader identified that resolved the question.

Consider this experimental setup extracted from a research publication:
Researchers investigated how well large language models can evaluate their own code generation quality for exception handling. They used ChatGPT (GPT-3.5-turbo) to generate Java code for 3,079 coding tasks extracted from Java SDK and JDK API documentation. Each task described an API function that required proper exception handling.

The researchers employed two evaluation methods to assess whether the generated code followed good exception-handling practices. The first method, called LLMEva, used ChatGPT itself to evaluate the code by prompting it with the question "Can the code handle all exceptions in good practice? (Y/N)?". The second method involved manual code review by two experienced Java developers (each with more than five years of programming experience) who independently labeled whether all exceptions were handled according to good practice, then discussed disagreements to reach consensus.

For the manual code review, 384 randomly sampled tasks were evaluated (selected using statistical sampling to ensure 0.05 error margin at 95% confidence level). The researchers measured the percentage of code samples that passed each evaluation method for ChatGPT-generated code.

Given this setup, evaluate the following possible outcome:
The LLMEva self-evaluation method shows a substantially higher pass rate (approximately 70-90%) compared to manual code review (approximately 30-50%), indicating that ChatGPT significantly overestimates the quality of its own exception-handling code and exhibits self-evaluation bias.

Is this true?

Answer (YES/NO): NO